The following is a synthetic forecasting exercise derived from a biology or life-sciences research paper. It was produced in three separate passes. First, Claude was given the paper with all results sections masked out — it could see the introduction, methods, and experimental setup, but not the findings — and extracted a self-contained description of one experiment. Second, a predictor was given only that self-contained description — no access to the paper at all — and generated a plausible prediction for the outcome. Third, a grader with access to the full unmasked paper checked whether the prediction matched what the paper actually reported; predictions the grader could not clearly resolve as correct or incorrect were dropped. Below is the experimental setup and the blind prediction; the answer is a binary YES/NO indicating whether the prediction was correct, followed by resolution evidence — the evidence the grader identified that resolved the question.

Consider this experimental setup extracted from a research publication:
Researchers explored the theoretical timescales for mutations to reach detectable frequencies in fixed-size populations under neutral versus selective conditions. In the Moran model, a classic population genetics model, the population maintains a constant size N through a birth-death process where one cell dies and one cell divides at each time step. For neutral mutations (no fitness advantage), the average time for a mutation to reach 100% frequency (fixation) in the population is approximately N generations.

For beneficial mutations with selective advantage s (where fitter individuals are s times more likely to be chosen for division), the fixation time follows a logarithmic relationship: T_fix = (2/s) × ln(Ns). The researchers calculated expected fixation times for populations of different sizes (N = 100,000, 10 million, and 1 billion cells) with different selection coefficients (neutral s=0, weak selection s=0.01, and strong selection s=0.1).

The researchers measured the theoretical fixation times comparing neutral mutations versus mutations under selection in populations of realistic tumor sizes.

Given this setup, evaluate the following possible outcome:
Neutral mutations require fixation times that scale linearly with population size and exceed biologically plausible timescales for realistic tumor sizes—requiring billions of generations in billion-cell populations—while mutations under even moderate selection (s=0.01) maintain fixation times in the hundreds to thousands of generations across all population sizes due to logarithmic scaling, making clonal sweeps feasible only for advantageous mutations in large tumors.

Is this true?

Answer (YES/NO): YES